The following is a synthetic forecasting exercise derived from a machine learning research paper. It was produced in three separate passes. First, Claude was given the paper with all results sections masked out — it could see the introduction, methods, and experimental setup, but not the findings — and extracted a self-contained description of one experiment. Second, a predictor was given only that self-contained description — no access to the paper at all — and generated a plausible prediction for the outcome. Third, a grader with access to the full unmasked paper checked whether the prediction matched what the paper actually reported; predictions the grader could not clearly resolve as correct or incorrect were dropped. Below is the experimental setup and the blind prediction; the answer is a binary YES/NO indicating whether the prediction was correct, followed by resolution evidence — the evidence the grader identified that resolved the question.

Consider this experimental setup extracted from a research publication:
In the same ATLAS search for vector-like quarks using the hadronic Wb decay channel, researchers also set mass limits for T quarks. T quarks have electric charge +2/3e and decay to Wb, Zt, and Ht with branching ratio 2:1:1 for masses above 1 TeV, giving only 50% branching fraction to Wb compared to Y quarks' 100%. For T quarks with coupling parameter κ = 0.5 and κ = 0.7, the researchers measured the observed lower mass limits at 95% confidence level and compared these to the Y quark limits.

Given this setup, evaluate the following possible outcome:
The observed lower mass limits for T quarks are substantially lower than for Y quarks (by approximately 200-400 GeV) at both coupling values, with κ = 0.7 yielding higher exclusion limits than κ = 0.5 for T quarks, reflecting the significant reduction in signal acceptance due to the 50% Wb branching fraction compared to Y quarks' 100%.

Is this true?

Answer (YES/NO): NO